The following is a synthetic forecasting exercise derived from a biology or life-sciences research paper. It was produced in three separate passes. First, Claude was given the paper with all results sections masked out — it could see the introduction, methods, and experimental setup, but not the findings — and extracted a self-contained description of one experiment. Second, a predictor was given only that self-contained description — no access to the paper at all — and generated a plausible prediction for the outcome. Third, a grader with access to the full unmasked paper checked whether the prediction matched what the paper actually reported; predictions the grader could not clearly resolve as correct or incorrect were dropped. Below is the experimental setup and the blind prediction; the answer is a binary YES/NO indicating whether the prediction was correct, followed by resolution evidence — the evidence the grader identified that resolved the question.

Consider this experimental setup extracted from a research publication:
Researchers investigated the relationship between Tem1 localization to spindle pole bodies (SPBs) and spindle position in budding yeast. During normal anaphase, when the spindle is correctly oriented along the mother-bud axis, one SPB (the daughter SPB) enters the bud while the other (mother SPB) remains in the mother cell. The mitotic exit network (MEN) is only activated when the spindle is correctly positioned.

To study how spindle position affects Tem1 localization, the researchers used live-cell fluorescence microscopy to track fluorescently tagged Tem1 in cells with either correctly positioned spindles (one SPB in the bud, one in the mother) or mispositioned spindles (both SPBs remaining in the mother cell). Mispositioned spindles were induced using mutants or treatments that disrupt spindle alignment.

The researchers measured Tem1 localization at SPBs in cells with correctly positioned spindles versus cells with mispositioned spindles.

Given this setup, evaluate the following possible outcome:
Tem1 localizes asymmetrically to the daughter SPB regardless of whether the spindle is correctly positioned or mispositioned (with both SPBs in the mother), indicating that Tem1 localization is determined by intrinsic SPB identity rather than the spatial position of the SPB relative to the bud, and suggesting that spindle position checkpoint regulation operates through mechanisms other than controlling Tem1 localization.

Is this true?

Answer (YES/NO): NO